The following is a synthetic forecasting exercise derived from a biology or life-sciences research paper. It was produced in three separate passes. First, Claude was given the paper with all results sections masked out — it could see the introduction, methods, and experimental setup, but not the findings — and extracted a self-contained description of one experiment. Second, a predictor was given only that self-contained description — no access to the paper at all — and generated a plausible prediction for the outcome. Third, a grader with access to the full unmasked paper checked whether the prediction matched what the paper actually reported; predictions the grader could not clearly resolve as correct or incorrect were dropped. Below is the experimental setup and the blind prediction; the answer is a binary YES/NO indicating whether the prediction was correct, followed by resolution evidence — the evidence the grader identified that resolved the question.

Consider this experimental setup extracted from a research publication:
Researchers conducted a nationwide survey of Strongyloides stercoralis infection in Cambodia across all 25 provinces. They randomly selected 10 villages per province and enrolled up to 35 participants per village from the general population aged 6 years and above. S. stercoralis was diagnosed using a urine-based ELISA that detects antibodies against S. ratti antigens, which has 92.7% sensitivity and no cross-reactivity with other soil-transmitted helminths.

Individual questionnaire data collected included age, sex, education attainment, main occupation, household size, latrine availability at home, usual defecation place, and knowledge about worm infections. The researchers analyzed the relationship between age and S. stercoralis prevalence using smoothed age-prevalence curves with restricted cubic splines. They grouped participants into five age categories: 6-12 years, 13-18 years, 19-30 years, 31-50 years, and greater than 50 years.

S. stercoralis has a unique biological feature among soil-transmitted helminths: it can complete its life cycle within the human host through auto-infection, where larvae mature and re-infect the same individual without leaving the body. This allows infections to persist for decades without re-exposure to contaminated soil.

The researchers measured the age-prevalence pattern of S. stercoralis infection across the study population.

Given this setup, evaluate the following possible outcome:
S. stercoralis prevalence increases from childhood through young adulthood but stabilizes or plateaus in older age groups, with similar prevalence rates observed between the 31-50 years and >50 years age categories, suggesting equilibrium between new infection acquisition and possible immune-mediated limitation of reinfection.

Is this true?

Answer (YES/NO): NO